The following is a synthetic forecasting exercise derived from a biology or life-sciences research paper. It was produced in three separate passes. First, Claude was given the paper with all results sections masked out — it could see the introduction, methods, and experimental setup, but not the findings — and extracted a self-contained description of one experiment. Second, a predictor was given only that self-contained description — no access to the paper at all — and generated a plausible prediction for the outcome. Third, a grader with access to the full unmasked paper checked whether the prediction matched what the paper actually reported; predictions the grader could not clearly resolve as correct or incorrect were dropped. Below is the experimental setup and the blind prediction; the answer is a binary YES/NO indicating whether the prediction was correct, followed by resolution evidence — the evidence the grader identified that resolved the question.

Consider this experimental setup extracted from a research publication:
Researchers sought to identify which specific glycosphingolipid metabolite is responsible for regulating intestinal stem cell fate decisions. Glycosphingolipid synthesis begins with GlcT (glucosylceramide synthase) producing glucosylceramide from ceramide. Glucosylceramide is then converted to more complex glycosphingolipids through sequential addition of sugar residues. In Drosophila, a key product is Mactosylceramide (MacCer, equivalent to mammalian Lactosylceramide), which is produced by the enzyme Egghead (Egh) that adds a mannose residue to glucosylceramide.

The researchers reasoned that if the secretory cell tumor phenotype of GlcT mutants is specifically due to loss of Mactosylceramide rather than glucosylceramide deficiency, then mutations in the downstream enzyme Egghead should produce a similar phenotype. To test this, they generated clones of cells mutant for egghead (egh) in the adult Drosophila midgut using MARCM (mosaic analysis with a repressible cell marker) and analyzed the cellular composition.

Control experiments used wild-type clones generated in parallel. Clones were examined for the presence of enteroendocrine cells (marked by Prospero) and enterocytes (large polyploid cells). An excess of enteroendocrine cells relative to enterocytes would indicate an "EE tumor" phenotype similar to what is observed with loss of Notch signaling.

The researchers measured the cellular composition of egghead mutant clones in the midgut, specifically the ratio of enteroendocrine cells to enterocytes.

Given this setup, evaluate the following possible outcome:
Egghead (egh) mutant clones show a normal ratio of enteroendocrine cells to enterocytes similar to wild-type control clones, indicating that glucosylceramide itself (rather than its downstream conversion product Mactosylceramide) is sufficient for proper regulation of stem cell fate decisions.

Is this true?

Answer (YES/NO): NO